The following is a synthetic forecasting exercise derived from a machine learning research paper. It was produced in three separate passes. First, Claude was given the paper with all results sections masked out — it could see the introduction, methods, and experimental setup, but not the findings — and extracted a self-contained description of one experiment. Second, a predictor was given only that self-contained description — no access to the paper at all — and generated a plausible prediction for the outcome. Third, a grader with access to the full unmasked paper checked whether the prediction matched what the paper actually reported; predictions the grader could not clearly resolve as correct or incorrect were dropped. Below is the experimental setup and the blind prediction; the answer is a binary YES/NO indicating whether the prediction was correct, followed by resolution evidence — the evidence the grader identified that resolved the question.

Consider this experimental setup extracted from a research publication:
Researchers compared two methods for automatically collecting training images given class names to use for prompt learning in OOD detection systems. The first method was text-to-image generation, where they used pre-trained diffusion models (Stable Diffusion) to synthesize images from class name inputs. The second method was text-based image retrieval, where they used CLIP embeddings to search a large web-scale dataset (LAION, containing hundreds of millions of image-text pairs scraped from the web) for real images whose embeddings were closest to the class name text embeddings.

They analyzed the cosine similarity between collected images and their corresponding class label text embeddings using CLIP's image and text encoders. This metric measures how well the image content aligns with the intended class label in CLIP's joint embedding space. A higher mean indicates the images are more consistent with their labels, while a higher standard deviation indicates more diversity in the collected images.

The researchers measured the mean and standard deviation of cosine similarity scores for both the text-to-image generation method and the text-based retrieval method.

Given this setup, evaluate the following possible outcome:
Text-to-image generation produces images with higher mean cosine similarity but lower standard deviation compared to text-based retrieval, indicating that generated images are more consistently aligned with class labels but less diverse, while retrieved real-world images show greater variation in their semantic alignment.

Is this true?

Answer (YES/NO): YES